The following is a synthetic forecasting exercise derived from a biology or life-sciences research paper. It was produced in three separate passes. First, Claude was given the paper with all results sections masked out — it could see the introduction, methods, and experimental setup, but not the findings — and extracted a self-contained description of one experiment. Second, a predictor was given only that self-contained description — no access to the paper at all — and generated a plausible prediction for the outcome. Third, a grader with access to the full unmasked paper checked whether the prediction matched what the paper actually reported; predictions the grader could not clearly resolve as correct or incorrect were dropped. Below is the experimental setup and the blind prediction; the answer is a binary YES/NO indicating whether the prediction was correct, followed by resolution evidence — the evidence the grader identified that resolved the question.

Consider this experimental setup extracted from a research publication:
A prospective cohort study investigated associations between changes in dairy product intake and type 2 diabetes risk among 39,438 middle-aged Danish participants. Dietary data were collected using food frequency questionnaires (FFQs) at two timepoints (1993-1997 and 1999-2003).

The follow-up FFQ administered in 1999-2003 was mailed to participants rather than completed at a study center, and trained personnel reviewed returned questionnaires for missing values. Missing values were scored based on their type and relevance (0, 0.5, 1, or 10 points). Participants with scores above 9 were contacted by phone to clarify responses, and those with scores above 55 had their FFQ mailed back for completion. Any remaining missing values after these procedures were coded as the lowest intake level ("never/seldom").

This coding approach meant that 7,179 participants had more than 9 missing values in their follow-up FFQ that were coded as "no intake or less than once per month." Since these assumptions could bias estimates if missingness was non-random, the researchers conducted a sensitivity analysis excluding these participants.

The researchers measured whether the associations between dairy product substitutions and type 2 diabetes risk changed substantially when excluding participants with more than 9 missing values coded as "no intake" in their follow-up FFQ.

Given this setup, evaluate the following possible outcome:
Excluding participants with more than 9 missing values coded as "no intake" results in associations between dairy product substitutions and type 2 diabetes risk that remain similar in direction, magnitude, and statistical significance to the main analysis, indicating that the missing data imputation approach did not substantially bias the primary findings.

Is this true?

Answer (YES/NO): YES